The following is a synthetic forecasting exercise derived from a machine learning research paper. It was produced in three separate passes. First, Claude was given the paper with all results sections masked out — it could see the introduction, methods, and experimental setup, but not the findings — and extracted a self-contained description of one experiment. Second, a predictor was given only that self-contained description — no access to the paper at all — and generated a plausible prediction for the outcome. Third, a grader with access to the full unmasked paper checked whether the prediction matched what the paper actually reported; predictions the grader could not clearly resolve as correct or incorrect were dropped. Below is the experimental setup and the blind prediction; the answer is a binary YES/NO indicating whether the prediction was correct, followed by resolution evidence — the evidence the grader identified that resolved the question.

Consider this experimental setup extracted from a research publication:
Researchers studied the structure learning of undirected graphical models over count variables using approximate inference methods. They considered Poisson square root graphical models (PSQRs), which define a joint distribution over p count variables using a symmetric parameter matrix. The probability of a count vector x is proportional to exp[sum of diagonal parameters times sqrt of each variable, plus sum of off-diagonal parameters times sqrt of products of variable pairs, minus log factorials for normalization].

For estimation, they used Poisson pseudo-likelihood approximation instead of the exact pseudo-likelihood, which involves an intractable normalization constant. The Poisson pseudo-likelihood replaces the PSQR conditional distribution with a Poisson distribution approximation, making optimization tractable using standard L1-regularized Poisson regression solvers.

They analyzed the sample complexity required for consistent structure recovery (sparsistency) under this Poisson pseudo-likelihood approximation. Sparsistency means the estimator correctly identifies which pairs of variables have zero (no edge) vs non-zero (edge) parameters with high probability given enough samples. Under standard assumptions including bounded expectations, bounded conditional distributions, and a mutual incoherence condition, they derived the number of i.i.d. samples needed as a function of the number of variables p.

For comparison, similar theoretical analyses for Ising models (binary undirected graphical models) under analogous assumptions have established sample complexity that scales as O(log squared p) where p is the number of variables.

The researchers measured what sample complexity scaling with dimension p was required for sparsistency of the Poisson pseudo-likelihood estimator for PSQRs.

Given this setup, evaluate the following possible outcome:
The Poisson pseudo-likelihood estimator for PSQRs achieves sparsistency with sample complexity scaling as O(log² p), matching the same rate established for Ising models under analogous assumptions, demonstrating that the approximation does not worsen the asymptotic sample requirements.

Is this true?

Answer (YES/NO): NO